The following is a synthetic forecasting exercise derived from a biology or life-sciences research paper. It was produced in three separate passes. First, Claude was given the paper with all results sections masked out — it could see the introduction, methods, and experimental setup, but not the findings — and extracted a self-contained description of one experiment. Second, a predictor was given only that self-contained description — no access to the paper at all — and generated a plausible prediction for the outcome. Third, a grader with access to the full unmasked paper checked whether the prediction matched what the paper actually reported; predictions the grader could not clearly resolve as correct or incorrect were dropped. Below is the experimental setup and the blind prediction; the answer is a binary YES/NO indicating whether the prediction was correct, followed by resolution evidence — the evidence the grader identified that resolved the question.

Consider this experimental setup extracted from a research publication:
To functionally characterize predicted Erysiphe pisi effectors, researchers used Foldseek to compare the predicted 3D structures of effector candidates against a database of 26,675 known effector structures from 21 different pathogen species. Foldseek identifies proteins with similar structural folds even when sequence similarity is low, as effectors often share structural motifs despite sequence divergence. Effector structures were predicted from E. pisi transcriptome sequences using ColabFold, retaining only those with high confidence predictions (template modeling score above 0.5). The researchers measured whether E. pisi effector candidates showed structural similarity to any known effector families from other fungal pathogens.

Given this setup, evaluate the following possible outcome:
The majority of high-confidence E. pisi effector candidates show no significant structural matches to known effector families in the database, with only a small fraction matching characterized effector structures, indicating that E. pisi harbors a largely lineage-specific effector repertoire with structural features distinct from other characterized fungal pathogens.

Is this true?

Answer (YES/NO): NO